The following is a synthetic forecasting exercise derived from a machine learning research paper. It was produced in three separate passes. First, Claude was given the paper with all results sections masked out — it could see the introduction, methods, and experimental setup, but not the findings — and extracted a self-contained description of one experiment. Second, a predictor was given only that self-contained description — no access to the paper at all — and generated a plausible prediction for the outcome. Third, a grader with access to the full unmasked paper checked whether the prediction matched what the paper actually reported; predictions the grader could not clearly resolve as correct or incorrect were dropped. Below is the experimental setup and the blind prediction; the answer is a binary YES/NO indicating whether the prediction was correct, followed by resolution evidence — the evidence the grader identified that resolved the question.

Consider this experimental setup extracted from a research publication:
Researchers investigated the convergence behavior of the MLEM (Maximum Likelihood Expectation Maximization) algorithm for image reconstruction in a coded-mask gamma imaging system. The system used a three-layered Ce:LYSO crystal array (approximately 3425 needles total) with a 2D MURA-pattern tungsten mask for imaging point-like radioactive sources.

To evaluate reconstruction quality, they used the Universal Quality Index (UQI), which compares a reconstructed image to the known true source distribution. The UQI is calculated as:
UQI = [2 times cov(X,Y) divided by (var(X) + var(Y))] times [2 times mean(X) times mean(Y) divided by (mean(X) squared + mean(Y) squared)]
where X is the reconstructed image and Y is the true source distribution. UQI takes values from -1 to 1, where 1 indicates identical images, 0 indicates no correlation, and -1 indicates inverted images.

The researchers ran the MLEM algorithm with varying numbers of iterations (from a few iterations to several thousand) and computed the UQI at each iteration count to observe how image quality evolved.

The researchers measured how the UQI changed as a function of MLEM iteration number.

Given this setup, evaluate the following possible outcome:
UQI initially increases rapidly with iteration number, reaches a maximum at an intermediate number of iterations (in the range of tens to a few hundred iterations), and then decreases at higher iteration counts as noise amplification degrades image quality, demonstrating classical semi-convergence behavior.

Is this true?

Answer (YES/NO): NO